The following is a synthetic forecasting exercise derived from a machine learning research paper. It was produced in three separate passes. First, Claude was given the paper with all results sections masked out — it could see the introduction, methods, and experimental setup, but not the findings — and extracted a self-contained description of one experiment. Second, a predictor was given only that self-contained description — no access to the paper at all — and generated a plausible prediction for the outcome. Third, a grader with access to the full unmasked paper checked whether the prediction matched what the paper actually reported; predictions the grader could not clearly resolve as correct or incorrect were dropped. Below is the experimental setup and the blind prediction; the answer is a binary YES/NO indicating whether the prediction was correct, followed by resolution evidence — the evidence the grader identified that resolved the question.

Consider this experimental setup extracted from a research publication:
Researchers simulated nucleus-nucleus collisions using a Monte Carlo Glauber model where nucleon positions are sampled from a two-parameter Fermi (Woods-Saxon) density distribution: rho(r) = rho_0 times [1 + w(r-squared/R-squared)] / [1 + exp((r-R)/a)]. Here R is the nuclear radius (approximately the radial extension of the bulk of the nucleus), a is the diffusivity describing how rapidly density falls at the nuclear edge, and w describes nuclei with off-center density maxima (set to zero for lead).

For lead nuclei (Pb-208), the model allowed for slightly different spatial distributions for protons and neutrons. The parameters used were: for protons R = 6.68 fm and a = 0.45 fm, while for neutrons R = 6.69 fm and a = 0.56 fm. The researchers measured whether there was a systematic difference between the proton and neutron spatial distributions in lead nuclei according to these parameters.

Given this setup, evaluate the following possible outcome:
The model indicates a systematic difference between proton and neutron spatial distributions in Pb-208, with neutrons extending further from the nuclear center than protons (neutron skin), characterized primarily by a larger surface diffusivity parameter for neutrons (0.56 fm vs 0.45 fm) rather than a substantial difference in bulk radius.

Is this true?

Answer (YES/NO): YES